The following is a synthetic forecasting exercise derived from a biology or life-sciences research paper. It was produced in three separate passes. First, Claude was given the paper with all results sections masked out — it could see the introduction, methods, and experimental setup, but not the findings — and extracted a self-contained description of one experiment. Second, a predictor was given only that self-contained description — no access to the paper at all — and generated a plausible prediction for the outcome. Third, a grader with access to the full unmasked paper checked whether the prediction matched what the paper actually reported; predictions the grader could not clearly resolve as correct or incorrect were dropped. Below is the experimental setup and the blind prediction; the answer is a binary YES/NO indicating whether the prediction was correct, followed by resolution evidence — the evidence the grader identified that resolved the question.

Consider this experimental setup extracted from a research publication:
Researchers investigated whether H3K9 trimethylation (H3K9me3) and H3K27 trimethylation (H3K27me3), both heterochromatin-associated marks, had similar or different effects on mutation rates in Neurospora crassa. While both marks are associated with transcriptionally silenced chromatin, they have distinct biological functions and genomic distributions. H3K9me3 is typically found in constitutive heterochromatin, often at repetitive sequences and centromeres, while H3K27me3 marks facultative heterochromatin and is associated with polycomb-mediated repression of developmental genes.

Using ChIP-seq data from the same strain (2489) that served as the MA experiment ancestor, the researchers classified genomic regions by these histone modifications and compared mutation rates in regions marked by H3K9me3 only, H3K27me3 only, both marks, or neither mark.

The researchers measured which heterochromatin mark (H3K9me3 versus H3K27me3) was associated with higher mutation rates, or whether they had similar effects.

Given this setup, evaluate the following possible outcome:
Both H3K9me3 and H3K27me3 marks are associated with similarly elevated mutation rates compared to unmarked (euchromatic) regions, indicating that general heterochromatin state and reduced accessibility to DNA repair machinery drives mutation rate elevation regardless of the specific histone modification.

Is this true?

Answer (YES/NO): NO